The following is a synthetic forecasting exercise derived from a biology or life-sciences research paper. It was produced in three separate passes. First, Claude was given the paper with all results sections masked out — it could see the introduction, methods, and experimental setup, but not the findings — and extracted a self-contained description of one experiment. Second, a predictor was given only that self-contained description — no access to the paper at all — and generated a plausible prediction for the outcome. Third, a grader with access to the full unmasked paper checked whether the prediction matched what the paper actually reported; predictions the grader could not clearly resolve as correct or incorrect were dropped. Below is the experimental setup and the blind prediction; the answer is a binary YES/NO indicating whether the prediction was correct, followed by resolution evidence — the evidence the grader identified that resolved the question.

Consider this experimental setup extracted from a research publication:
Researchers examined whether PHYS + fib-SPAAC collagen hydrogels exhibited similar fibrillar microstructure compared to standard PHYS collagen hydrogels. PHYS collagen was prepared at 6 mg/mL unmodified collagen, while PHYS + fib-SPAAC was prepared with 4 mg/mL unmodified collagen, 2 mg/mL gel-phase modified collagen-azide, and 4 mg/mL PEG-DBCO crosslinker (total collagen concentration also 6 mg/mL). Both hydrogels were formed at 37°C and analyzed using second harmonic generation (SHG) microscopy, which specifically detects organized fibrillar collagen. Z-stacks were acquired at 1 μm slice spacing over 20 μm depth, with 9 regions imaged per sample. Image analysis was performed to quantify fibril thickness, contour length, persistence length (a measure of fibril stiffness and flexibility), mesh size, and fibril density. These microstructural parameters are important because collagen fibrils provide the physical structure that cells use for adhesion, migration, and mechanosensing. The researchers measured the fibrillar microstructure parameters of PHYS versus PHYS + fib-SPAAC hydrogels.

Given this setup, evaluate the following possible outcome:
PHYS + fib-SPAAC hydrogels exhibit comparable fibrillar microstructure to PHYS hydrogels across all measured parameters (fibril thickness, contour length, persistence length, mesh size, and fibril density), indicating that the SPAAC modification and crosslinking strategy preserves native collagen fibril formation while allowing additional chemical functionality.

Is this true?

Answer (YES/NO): NO